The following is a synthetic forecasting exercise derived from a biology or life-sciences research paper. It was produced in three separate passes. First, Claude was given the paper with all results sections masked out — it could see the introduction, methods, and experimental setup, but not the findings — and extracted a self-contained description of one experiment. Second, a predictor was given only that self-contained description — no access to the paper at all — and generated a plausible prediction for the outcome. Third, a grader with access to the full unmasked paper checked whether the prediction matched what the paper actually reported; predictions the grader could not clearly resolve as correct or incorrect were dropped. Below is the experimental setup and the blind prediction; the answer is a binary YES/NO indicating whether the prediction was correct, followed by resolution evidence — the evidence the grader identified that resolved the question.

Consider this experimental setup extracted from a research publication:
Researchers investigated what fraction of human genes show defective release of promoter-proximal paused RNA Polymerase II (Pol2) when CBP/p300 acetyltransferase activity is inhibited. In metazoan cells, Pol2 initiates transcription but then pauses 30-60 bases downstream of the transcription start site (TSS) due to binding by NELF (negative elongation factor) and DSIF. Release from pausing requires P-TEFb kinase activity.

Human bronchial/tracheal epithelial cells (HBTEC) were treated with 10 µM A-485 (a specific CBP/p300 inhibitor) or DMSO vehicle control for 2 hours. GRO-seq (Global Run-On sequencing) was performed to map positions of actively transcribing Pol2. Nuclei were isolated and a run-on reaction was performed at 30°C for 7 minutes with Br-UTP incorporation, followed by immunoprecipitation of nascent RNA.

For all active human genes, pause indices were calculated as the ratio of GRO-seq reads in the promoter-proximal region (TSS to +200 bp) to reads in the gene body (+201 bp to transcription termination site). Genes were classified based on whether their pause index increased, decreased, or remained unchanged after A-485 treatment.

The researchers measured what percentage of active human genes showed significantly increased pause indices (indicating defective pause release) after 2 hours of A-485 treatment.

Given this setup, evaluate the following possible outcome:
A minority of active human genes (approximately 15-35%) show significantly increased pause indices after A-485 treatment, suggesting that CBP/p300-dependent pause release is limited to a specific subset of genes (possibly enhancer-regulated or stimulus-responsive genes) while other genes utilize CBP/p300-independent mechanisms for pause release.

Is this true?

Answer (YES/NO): NO